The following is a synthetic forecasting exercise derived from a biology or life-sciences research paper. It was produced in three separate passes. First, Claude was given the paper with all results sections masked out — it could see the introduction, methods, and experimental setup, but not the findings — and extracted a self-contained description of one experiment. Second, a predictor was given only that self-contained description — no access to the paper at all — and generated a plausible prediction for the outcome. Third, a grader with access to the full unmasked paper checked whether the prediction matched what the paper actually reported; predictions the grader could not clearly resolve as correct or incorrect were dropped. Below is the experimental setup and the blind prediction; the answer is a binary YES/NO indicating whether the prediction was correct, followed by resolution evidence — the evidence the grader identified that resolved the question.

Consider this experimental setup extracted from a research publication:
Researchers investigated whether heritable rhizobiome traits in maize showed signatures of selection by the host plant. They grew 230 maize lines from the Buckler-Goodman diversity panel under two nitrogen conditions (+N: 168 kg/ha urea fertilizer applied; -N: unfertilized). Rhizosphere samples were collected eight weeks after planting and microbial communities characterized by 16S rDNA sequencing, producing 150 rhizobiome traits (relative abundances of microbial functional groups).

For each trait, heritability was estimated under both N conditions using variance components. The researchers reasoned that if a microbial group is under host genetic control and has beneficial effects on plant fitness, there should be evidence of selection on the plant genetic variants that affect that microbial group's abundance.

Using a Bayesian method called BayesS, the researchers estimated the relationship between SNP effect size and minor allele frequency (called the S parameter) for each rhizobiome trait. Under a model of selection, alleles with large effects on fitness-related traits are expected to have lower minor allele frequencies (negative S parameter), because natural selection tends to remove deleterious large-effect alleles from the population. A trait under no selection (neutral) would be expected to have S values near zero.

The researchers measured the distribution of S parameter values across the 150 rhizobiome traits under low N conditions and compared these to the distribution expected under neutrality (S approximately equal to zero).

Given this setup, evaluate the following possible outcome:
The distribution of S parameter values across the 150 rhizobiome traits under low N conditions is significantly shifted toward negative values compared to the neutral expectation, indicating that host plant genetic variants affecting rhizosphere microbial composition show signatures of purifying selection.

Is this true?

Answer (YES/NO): NO